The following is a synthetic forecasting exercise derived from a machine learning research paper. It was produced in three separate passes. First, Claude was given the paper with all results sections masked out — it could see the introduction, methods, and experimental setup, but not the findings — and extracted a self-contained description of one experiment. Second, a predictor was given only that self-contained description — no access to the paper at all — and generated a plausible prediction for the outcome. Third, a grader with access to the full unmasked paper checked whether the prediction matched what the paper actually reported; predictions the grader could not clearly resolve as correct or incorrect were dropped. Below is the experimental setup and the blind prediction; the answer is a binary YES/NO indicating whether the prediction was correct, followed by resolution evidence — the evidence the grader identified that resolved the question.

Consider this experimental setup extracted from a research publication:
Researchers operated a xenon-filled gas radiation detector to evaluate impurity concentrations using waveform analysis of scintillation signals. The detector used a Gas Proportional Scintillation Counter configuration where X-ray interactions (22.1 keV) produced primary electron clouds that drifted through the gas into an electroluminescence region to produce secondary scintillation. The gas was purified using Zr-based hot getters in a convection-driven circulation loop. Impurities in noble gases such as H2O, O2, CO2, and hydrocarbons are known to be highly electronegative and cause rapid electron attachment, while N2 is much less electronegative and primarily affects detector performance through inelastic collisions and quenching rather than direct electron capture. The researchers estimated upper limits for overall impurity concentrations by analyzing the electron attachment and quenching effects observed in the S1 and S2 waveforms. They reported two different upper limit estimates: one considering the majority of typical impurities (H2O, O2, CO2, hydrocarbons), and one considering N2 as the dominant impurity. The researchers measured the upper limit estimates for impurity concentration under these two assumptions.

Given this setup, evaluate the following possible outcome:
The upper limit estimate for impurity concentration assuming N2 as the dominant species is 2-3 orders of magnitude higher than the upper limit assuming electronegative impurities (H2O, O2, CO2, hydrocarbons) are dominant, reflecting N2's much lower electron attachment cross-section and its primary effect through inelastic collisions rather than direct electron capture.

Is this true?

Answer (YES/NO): NO